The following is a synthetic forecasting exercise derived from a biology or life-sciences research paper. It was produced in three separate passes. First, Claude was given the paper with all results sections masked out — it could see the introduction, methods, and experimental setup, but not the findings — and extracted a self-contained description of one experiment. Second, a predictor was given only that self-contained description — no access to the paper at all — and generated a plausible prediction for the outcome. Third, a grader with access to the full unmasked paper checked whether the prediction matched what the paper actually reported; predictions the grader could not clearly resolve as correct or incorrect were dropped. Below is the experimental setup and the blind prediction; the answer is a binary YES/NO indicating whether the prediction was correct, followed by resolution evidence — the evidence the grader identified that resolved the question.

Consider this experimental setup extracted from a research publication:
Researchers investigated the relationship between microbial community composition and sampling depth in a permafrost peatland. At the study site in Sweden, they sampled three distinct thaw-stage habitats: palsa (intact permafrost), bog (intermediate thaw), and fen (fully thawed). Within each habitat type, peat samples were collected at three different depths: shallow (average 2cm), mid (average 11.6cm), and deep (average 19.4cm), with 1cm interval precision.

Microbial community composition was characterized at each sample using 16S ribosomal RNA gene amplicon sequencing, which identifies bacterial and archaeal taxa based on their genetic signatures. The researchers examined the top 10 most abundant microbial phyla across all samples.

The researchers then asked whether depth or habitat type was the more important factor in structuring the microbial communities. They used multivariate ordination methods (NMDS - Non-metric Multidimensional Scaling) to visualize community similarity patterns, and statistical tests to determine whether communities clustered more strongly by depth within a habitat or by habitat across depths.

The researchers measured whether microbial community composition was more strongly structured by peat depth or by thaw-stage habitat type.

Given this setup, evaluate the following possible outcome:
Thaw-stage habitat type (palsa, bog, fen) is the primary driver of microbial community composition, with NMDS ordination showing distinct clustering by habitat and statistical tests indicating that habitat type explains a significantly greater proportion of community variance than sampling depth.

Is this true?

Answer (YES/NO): YES